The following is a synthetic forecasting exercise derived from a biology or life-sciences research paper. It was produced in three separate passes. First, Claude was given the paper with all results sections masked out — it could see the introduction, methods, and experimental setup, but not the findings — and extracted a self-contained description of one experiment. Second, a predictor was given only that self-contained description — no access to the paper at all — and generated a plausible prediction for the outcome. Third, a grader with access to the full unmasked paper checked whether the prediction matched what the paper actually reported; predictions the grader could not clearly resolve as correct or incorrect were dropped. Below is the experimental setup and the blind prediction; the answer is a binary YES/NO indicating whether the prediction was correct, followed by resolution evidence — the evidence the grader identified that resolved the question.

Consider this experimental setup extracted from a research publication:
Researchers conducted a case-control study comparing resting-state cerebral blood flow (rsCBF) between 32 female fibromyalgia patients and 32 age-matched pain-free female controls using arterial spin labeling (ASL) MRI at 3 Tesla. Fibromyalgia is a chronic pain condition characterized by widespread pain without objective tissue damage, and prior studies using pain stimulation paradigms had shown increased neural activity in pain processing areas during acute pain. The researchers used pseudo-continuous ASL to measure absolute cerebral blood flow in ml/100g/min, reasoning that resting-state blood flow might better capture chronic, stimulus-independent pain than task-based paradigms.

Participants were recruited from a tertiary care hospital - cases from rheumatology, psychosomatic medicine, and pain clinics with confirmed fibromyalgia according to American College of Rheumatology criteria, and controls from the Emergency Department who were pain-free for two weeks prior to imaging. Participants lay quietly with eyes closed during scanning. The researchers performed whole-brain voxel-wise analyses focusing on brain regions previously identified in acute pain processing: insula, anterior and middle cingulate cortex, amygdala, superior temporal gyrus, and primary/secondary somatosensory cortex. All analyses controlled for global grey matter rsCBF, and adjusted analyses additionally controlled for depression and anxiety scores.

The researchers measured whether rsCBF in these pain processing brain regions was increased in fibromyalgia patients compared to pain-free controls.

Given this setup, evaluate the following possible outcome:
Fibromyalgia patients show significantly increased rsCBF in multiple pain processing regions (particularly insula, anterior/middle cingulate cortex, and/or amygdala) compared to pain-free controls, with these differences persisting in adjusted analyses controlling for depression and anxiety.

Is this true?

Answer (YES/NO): NO